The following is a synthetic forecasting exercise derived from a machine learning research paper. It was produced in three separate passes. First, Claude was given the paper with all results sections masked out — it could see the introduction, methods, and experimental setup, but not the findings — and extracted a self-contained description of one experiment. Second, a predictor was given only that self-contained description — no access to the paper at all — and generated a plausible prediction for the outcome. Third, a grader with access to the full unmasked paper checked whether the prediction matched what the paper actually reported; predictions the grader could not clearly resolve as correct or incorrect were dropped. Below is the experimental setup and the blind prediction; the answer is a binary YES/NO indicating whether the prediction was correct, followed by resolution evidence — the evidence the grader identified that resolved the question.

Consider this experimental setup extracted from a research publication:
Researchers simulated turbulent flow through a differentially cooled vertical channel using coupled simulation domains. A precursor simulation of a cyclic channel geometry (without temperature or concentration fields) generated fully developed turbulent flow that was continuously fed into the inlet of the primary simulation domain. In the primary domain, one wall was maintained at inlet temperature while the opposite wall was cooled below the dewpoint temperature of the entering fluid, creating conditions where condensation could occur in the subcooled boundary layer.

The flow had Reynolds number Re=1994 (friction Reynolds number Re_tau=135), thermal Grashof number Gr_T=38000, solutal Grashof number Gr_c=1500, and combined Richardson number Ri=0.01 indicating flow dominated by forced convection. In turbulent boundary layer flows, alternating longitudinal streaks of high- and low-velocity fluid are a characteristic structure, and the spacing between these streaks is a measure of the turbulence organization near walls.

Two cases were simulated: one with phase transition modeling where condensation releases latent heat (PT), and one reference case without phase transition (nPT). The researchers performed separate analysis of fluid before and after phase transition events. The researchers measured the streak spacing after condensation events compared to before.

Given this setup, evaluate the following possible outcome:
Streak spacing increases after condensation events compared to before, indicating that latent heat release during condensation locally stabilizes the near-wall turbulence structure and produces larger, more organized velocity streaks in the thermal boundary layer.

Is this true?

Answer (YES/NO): YES